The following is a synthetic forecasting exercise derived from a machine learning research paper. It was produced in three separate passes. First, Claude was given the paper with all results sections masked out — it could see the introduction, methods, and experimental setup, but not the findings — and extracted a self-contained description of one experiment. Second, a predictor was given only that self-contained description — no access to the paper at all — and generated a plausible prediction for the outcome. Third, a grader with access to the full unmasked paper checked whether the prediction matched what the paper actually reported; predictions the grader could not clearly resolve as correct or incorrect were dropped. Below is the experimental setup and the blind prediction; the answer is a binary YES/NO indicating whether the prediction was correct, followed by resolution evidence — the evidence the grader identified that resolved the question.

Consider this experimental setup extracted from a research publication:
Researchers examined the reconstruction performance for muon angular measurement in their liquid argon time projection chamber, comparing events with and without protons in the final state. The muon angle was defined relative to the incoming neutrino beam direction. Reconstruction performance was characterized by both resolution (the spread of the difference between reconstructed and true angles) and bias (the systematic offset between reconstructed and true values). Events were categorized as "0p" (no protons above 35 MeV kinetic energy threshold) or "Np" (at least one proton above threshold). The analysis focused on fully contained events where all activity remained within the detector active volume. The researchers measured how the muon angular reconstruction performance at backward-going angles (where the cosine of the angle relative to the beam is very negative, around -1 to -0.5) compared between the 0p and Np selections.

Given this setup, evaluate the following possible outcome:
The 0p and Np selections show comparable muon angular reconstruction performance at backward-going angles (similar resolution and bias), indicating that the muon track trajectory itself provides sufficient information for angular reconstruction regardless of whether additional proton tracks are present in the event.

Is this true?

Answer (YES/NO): NO